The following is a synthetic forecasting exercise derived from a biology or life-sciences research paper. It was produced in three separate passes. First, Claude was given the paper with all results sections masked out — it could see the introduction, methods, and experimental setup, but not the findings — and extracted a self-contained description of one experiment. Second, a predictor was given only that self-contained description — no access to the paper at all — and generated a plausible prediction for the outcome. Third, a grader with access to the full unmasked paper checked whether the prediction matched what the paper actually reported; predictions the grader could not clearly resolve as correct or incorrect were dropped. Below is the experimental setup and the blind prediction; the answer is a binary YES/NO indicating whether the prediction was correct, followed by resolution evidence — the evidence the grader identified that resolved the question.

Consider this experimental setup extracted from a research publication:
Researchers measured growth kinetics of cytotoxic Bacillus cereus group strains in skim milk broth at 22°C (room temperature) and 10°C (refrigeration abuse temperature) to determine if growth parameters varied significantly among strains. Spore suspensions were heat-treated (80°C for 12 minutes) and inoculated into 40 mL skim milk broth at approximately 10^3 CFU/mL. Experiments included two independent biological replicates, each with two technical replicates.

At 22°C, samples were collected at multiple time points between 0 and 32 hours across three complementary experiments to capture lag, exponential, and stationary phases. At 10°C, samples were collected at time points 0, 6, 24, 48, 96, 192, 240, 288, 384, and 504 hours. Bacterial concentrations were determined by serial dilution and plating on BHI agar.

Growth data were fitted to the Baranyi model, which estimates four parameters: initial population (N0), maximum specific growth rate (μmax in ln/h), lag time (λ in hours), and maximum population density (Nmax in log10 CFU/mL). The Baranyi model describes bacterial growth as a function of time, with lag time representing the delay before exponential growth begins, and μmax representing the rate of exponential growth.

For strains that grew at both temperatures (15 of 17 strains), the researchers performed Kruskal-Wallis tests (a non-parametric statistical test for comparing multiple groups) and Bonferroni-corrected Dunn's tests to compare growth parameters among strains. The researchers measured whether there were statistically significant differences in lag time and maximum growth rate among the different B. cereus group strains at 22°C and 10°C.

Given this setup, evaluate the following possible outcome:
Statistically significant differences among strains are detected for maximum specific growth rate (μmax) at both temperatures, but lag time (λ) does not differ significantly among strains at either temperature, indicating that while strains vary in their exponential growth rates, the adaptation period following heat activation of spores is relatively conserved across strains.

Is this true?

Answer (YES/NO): NO